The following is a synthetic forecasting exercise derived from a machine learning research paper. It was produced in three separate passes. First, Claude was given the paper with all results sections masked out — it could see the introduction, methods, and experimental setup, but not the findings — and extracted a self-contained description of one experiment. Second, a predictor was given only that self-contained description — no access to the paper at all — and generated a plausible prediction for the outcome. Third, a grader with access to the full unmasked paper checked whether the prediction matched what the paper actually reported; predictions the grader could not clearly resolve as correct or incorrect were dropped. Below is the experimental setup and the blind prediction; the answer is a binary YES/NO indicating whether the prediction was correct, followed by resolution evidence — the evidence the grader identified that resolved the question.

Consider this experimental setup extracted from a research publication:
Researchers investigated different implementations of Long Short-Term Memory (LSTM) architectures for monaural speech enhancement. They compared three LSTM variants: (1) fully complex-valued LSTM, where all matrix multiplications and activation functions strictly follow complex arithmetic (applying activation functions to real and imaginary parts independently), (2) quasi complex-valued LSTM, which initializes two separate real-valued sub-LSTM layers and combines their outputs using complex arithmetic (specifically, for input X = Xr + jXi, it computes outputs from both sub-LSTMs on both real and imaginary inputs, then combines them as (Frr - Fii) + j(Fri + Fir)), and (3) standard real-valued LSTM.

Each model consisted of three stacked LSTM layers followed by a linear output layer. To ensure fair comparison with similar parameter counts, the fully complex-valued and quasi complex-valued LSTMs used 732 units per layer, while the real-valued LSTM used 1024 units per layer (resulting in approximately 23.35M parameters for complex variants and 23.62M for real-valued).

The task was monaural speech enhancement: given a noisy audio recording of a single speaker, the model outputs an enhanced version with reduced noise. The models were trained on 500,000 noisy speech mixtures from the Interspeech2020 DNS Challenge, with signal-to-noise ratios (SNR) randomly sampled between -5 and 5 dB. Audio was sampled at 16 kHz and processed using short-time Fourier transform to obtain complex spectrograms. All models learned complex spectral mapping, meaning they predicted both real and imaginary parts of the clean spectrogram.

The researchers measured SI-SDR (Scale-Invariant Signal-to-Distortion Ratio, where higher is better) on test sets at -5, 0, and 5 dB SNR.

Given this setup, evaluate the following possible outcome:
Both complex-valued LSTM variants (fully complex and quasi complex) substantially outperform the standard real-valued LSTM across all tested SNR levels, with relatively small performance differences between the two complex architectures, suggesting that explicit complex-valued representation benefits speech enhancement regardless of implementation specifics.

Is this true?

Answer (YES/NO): NO